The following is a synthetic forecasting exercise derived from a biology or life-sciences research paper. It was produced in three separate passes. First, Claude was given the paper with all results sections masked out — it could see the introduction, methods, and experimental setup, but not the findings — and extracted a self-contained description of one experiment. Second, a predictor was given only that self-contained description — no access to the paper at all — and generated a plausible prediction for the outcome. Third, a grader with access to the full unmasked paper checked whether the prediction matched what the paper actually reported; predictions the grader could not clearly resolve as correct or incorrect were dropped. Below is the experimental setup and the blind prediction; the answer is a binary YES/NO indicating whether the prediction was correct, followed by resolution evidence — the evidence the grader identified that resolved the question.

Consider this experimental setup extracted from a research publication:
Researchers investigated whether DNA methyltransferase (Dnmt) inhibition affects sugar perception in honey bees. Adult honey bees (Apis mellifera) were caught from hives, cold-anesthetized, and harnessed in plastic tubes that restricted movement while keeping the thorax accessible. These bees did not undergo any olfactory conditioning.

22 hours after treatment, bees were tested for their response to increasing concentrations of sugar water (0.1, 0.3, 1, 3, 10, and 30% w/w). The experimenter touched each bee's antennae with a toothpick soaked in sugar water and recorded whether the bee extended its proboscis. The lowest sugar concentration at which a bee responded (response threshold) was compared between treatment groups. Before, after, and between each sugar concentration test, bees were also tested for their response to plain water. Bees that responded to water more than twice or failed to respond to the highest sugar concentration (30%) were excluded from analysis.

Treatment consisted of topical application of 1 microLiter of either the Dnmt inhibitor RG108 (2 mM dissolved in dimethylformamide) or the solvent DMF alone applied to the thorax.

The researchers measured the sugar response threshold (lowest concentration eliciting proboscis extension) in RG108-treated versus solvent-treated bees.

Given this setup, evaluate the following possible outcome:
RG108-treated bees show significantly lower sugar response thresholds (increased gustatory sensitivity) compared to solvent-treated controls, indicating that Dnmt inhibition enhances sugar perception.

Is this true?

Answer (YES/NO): NO